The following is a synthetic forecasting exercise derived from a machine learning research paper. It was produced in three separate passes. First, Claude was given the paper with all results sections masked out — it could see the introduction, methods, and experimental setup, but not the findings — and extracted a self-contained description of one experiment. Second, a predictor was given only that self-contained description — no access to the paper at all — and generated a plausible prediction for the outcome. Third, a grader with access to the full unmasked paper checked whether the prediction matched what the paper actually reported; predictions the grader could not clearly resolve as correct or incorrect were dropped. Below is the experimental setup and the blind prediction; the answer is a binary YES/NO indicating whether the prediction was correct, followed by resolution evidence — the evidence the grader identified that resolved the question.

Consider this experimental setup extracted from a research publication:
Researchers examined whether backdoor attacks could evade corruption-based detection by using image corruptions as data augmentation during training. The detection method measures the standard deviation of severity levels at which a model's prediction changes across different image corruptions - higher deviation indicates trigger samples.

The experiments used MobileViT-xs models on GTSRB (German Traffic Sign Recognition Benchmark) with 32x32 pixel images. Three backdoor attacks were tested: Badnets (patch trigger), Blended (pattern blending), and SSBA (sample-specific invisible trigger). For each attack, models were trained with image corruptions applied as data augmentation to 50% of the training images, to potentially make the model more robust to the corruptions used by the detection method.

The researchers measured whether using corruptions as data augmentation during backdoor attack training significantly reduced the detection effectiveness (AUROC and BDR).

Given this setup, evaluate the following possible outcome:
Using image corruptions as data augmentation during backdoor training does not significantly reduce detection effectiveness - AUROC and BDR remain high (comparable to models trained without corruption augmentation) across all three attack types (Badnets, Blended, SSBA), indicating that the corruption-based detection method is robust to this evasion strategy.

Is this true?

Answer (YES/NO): YES